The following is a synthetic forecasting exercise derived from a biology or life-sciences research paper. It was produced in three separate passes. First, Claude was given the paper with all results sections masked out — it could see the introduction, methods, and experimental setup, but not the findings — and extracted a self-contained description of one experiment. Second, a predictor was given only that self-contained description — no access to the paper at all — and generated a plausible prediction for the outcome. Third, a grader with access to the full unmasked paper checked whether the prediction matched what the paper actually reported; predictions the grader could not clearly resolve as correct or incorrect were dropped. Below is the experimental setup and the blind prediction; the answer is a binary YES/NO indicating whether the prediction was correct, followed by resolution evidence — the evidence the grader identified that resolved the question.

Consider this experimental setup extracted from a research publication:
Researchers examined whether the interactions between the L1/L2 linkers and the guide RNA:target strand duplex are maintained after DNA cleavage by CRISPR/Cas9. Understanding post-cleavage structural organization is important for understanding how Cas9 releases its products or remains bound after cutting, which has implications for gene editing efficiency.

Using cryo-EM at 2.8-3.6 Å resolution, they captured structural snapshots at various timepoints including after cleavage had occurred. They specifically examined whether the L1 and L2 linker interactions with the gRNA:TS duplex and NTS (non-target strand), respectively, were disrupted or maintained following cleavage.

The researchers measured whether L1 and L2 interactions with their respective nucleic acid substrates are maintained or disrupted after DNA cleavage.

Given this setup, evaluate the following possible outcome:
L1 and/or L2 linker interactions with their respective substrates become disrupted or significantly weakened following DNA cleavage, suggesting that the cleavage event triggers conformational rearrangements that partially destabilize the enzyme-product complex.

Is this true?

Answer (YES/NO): NO